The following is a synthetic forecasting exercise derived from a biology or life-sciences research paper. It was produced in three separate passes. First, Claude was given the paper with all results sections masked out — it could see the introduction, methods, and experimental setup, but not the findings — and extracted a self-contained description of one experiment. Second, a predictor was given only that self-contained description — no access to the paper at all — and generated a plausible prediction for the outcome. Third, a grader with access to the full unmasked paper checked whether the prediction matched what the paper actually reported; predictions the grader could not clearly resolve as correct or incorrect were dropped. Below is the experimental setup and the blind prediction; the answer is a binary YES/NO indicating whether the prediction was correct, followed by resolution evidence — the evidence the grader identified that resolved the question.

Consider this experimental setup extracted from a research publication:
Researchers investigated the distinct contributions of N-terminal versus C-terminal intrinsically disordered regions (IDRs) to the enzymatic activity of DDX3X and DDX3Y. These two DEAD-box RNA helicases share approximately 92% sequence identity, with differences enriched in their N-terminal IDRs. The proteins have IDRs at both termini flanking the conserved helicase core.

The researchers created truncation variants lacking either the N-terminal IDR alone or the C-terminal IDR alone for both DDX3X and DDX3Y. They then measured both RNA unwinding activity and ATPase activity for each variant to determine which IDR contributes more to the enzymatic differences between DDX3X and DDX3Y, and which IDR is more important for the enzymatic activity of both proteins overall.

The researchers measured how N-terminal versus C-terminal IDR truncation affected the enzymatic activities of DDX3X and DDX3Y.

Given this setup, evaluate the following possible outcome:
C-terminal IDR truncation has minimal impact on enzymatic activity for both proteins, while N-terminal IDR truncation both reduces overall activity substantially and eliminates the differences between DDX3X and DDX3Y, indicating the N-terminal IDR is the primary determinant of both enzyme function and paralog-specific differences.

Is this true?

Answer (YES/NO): NO